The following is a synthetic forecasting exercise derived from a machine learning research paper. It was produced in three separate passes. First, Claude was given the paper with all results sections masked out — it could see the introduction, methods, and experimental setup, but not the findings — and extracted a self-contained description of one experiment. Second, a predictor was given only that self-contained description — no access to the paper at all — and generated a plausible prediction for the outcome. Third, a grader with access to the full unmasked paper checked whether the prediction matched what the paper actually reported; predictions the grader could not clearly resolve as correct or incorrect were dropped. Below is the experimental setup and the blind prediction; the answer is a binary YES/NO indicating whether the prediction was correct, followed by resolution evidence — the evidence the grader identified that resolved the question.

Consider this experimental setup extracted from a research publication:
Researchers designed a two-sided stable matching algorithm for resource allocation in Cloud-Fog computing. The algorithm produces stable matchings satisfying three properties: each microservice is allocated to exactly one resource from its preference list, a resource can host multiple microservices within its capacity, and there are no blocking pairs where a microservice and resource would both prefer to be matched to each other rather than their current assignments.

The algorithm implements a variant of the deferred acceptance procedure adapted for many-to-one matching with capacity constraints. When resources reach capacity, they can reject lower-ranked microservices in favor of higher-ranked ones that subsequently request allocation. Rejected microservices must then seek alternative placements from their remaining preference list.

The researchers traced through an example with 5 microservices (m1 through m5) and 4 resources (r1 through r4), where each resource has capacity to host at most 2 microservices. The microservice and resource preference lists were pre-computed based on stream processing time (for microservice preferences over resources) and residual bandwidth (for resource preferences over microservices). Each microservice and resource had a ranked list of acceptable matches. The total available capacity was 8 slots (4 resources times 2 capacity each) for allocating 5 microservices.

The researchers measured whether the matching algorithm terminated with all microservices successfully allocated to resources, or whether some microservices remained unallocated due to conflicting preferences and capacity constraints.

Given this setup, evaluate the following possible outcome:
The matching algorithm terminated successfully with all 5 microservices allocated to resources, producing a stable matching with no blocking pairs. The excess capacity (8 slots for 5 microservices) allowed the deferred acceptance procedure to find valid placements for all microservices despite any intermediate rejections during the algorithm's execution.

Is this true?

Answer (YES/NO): YES